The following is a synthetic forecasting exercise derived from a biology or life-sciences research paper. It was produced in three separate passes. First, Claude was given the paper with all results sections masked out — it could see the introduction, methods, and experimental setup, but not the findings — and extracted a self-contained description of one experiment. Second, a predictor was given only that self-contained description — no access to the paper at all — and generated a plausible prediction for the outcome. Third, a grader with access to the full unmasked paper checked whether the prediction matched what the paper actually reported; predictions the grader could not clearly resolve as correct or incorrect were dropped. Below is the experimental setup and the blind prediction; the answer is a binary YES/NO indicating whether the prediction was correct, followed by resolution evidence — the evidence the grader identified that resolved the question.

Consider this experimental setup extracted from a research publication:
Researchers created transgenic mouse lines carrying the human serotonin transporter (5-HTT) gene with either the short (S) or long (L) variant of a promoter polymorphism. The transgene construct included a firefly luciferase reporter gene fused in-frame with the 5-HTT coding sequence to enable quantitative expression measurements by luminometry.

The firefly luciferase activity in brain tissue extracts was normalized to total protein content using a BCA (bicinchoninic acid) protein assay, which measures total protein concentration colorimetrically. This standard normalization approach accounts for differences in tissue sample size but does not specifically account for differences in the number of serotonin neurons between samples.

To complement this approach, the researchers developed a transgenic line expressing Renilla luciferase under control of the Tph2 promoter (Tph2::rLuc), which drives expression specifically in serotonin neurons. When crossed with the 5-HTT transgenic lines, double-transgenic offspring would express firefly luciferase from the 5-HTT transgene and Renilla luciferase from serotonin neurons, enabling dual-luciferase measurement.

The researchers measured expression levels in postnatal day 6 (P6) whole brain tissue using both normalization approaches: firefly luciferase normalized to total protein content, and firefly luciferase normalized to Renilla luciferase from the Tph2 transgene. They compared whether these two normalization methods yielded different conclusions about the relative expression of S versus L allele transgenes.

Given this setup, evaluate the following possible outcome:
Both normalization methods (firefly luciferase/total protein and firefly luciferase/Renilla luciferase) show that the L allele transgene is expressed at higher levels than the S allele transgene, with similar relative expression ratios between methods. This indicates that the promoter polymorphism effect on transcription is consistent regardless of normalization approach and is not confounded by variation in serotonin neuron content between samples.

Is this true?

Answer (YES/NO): NO